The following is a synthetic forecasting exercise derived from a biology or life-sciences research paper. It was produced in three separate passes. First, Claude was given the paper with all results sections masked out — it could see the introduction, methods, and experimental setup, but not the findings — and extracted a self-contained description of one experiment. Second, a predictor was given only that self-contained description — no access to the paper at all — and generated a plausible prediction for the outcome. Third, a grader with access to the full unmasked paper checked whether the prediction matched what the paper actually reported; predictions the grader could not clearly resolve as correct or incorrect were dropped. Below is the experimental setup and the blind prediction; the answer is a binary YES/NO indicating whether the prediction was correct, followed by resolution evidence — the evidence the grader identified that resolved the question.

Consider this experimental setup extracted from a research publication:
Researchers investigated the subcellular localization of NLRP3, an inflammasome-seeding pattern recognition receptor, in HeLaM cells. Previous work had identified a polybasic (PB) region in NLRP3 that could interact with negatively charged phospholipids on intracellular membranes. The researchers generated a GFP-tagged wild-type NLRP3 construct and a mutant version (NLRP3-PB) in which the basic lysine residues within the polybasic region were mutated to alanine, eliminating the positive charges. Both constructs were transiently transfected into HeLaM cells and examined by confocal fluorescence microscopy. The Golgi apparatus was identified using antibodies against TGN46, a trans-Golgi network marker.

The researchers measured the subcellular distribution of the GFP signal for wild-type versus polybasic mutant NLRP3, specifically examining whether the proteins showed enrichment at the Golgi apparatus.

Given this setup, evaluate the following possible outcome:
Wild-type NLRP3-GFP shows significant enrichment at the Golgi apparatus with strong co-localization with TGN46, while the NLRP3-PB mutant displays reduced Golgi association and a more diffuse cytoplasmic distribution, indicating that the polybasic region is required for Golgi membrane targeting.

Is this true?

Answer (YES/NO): YES